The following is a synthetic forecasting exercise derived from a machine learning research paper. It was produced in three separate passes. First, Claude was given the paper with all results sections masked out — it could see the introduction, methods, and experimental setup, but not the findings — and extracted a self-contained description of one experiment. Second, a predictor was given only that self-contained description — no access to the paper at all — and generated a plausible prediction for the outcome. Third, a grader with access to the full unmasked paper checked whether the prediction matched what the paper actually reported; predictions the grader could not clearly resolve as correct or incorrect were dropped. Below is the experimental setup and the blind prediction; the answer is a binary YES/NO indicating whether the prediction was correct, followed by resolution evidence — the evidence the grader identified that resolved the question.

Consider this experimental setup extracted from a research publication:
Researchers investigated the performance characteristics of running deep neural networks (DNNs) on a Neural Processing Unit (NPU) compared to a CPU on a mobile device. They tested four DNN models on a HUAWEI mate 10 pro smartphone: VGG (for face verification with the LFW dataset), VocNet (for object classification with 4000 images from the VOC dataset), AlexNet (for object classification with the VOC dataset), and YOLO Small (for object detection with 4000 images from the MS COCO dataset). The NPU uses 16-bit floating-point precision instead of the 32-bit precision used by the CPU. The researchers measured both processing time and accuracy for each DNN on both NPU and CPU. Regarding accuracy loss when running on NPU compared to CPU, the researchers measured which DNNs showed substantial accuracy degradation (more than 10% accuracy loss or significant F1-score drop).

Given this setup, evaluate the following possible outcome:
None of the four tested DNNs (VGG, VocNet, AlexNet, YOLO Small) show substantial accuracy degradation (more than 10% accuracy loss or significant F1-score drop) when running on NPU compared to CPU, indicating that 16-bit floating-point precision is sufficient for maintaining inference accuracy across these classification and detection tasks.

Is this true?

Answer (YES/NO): NO